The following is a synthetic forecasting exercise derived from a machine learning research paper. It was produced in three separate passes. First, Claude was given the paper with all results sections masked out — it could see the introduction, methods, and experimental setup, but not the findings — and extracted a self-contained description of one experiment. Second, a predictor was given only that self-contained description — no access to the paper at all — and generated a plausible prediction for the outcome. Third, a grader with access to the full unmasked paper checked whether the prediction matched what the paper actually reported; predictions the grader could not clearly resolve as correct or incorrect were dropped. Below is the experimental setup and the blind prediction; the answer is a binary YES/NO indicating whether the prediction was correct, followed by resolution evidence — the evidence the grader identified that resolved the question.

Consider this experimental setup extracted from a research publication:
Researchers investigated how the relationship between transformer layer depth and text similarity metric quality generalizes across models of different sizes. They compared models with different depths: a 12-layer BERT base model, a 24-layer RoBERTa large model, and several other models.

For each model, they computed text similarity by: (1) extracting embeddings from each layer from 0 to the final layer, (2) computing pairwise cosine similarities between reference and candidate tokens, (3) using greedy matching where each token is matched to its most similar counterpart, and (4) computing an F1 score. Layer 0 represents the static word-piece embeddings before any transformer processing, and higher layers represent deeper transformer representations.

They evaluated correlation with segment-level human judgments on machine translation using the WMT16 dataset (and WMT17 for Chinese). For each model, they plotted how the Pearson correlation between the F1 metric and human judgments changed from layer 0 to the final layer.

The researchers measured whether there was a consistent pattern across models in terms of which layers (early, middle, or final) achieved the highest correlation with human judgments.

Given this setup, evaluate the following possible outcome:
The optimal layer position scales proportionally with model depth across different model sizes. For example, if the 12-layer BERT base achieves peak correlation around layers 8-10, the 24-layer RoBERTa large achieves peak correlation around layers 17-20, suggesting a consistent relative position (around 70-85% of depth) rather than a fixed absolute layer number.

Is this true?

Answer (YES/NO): NO